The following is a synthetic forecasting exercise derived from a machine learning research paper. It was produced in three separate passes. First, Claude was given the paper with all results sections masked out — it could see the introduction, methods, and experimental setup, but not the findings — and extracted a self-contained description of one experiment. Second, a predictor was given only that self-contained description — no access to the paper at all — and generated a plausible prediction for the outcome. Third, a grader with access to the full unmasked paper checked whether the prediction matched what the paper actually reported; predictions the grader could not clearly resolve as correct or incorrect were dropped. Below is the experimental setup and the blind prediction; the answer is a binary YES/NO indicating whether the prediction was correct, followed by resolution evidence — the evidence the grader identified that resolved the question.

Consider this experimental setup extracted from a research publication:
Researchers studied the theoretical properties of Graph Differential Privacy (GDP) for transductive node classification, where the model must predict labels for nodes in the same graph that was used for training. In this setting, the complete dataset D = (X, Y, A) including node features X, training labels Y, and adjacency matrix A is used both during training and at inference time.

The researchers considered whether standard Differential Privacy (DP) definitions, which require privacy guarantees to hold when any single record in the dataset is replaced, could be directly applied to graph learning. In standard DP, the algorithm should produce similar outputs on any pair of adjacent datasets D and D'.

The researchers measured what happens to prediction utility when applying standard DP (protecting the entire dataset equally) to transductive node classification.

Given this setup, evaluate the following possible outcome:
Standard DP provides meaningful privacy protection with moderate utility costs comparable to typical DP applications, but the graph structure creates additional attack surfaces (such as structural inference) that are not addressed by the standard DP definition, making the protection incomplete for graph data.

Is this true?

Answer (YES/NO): NO